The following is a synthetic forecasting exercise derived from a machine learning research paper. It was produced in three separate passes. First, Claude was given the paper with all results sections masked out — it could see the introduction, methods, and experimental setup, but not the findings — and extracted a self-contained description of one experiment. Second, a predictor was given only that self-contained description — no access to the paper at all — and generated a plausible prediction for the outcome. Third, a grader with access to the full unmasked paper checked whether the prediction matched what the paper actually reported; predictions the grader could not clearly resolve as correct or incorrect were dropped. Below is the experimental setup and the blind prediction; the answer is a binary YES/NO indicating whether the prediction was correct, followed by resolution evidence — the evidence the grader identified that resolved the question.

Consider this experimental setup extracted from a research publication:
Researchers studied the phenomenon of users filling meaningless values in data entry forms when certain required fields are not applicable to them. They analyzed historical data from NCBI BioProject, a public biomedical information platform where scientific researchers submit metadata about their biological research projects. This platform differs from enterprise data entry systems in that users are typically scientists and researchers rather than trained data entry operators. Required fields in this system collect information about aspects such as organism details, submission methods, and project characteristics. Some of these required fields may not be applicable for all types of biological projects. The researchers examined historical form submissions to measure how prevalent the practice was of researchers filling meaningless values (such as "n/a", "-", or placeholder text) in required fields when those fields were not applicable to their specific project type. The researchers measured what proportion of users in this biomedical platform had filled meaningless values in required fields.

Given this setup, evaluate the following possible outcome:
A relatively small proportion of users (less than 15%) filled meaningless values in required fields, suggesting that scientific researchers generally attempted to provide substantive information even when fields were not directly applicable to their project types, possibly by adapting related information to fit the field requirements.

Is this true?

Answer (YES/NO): NO